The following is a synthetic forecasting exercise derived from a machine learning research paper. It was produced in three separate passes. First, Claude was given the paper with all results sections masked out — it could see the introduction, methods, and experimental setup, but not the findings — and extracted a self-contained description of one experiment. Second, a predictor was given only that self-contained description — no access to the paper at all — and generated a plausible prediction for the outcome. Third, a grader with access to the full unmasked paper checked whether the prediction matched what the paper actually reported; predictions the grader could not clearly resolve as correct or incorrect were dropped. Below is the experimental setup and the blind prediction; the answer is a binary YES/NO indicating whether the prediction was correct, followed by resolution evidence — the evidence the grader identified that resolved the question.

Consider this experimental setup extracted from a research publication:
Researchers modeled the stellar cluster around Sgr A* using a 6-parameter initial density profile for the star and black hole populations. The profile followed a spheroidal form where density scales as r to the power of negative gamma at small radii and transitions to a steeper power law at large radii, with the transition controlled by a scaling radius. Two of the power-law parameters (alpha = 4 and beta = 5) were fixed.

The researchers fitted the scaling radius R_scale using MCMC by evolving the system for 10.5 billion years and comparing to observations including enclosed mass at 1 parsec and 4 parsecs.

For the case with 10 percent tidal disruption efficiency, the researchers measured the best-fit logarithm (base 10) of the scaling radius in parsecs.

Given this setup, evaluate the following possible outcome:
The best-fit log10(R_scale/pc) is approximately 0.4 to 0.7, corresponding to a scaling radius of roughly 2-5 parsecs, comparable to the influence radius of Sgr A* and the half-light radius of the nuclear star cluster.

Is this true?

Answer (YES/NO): NO